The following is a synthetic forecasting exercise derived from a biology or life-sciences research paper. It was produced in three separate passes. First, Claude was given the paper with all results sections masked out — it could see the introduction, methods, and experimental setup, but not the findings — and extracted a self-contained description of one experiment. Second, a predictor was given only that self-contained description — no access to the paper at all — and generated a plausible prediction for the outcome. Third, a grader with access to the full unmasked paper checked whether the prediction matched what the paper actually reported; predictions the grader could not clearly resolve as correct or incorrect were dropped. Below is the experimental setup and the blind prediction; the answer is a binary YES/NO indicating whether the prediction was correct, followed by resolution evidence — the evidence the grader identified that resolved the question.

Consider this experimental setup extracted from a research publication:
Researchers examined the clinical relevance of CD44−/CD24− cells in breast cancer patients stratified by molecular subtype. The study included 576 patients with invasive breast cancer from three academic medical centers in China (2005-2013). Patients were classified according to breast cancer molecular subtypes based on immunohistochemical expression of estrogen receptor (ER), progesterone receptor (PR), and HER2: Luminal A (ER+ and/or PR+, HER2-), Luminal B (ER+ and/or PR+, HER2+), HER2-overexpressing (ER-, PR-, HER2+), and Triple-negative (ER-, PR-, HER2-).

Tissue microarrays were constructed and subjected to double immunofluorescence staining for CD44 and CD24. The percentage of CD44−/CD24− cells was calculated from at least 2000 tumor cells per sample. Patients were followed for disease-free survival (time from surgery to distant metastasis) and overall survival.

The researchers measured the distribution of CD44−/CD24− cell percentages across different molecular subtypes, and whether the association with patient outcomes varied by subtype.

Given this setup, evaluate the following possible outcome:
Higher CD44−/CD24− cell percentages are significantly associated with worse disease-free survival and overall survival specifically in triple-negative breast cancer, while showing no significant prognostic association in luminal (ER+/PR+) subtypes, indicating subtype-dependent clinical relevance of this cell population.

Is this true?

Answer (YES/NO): NO